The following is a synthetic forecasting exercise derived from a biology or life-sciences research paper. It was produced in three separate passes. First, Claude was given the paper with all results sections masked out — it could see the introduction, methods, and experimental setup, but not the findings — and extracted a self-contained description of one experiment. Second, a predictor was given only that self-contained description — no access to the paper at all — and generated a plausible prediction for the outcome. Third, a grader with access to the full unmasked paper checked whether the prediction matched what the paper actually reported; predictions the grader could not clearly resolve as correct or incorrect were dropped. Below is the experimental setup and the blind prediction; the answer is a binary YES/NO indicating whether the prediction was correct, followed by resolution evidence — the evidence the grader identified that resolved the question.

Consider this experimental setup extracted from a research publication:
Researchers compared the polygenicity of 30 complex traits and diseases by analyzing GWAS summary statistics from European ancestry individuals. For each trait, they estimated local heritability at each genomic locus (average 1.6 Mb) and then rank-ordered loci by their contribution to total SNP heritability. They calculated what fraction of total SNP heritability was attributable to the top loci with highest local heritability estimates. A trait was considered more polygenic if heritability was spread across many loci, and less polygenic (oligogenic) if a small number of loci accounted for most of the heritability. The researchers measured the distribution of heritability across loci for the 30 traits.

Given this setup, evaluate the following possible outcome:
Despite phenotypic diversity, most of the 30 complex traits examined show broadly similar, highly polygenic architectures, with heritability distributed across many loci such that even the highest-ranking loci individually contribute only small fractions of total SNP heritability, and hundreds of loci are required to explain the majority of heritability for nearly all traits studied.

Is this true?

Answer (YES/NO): NO